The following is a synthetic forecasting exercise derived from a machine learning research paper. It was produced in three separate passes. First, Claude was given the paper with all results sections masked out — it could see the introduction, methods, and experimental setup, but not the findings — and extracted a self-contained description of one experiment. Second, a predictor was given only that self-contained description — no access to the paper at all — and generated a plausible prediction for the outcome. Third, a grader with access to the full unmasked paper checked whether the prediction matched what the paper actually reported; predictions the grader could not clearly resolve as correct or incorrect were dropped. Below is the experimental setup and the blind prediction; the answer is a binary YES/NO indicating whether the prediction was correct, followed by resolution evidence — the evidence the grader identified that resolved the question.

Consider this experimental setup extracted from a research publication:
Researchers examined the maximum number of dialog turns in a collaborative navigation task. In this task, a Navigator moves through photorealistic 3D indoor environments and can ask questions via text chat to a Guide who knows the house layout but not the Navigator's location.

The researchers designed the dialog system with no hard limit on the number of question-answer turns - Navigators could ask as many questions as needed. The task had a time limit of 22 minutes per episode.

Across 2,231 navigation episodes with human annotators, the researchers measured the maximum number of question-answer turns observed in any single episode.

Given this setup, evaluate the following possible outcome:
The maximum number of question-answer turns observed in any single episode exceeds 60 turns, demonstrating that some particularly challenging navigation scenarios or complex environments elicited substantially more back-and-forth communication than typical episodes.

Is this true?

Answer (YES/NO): NO